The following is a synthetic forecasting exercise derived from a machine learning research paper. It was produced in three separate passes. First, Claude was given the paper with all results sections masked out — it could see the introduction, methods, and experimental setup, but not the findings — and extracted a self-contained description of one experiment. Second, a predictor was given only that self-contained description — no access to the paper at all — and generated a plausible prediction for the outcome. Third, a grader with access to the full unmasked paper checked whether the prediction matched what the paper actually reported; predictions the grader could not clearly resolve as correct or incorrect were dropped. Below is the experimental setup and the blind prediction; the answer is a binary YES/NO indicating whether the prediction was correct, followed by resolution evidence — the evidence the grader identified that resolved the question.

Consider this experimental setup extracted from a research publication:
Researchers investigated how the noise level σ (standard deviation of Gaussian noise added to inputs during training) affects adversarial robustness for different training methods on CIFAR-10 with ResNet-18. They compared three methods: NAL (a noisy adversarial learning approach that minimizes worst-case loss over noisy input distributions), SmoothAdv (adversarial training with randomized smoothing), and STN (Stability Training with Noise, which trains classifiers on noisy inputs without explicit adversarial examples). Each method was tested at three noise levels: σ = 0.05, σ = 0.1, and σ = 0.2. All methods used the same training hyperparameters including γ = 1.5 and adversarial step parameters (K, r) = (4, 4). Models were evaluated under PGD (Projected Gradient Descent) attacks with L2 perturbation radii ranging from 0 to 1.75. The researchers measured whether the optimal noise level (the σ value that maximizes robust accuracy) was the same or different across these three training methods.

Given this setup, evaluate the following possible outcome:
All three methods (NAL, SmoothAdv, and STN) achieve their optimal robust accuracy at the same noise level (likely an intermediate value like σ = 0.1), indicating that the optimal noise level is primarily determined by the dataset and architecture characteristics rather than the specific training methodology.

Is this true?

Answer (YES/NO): NO